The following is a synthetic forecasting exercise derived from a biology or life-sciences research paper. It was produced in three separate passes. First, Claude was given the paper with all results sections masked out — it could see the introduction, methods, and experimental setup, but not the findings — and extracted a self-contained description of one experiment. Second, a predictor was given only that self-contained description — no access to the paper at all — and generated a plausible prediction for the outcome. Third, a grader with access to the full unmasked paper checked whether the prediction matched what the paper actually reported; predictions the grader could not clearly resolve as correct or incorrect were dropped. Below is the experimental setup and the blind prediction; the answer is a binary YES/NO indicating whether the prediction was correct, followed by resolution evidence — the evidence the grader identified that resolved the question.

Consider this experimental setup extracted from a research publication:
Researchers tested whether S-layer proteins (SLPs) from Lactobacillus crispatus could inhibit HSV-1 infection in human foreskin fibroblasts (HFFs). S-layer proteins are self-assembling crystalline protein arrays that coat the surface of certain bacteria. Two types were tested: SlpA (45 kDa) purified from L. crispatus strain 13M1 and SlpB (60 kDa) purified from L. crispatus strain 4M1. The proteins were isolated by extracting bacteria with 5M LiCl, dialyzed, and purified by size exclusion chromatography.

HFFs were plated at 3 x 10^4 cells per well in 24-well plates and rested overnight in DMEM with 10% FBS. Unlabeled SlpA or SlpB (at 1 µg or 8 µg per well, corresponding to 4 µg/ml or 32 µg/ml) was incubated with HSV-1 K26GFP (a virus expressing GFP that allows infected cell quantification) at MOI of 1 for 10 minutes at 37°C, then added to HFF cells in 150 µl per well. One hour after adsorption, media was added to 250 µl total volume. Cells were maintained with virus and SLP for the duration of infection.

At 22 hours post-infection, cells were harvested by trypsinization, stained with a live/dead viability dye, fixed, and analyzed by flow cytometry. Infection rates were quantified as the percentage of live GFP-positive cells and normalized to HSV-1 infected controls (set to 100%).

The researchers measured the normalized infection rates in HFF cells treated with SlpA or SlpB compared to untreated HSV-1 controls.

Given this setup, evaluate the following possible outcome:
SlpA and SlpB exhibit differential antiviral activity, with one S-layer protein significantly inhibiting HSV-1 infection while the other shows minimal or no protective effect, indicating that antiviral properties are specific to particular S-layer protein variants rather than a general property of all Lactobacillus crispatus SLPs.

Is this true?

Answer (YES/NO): NO